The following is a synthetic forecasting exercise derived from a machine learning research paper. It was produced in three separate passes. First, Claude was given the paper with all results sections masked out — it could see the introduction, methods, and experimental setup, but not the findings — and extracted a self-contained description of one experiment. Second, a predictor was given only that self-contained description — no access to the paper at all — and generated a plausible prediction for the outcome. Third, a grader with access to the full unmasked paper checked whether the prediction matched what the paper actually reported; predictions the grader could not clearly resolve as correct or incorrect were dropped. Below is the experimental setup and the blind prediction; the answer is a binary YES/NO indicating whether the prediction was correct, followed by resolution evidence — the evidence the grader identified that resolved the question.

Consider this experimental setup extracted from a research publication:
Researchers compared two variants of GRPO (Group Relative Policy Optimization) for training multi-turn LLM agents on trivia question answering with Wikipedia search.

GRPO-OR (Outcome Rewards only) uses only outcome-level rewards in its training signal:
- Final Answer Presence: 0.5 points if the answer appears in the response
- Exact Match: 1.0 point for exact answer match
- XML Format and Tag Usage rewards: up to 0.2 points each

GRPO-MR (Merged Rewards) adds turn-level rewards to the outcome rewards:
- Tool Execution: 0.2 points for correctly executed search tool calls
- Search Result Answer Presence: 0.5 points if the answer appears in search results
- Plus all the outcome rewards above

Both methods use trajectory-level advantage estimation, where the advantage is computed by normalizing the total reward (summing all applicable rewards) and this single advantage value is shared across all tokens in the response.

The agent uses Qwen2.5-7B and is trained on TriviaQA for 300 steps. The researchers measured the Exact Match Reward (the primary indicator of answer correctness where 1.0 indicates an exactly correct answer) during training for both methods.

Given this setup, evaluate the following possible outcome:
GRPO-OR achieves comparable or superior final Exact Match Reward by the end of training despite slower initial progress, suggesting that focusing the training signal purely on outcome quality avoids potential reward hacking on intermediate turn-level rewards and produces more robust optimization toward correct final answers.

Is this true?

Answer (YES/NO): NO